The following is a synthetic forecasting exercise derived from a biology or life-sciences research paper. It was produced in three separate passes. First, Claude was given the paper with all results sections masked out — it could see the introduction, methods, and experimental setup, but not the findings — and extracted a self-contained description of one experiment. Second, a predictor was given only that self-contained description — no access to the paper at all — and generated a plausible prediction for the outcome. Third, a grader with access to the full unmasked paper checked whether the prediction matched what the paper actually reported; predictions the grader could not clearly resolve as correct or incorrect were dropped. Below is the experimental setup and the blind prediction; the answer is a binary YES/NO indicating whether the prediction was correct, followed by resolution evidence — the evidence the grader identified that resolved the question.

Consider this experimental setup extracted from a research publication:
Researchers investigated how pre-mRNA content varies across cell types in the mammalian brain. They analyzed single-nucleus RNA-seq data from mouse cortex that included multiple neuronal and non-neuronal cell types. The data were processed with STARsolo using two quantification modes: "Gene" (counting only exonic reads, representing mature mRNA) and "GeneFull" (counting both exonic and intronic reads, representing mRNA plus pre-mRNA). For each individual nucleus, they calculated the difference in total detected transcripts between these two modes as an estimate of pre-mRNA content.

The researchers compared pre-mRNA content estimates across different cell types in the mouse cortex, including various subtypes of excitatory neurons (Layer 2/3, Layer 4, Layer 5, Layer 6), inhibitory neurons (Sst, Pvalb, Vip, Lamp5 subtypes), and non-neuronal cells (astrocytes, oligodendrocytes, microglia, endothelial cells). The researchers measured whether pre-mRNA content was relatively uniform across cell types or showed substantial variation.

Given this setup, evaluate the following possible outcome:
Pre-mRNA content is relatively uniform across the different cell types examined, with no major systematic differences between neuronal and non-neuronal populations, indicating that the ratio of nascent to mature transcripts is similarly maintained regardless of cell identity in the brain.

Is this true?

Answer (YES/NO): NO